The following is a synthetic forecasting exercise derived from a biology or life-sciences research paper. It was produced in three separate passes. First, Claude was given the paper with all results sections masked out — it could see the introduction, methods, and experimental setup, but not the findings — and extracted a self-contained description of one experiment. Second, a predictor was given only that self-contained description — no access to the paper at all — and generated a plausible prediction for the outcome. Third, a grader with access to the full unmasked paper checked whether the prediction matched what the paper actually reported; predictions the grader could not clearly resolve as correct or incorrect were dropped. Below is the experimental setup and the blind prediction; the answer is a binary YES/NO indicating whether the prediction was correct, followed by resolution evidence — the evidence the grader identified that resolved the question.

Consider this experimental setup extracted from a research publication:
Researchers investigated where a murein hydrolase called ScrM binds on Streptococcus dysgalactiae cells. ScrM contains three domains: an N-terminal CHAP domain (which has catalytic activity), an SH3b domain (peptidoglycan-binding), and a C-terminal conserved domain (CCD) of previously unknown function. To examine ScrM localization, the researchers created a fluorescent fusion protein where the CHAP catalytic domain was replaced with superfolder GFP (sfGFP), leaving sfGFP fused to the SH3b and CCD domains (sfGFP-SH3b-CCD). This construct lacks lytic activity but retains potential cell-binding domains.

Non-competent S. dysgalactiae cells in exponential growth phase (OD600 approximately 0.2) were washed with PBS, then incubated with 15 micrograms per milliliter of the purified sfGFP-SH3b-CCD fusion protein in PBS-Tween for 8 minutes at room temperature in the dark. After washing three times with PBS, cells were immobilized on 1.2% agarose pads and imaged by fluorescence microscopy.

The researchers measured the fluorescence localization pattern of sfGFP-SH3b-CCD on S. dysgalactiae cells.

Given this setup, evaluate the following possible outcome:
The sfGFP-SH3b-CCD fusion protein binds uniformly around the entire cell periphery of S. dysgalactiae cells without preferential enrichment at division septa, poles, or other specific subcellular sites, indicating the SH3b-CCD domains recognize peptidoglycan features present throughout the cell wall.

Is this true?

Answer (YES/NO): NO